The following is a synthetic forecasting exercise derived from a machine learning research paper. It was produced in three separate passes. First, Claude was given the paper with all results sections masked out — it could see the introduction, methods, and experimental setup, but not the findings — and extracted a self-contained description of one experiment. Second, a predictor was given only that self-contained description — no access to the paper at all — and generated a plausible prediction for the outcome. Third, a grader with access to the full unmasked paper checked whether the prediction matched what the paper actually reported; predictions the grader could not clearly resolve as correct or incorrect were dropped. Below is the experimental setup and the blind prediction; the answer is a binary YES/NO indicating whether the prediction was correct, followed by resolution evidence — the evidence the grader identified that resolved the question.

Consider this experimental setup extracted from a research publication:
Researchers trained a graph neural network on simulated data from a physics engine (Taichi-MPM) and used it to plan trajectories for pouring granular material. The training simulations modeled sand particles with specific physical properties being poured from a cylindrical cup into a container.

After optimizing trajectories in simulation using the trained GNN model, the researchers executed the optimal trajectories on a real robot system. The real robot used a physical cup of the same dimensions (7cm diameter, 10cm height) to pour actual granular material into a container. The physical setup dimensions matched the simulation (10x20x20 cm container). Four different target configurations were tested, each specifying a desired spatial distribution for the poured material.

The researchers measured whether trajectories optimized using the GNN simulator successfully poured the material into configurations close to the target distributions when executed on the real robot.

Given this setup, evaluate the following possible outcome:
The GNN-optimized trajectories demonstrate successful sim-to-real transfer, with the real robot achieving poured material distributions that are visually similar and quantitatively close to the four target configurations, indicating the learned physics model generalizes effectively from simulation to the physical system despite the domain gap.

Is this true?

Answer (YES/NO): NO